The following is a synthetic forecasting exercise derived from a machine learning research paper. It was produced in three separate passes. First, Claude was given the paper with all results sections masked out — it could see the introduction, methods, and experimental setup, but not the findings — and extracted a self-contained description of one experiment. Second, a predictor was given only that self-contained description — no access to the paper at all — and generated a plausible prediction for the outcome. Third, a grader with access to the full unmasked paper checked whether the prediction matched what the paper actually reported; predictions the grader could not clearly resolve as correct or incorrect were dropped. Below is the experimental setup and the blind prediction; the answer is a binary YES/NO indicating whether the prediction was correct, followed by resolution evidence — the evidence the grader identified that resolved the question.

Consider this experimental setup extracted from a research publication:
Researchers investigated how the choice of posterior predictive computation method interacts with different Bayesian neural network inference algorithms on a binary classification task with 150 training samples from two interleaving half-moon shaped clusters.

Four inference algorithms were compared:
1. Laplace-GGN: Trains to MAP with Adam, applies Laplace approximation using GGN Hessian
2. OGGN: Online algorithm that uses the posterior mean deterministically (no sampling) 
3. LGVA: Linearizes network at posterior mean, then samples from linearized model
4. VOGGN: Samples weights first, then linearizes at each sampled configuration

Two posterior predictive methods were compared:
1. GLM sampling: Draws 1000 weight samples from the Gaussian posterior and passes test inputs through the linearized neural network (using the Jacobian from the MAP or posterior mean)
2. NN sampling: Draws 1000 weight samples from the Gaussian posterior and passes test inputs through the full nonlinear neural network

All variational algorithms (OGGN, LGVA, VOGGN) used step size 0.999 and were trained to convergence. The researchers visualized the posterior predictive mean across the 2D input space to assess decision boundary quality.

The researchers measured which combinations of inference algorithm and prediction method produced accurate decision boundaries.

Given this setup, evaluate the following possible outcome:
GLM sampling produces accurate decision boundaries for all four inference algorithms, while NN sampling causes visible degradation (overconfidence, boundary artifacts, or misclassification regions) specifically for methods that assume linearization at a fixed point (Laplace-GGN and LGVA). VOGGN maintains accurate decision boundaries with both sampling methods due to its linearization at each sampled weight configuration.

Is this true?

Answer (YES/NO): NO